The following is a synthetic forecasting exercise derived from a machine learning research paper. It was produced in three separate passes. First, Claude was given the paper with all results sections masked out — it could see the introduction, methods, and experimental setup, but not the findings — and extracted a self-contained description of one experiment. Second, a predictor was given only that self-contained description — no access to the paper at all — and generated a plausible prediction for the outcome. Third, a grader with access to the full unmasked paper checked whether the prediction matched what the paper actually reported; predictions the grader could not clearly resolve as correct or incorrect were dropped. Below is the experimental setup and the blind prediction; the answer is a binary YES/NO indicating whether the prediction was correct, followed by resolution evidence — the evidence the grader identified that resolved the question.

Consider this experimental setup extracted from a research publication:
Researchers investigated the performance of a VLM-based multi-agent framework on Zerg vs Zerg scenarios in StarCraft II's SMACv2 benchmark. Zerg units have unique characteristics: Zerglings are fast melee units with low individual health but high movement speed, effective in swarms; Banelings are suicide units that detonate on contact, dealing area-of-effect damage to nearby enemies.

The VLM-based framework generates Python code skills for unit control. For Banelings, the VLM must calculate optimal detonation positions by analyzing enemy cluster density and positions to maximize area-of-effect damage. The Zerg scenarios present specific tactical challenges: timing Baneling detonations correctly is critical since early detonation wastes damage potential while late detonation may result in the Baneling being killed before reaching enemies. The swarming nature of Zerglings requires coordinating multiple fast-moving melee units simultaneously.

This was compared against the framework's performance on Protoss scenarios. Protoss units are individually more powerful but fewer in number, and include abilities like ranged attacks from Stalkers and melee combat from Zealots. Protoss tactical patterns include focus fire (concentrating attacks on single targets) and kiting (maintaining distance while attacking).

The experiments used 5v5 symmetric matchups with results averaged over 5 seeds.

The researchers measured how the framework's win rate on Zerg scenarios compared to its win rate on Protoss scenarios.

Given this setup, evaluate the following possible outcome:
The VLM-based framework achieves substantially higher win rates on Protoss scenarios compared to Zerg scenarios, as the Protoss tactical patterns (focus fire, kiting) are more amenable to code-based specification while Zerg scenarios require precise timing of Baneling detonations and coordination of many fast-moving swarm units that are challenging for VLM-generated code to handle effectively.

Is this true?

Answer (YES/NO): YES